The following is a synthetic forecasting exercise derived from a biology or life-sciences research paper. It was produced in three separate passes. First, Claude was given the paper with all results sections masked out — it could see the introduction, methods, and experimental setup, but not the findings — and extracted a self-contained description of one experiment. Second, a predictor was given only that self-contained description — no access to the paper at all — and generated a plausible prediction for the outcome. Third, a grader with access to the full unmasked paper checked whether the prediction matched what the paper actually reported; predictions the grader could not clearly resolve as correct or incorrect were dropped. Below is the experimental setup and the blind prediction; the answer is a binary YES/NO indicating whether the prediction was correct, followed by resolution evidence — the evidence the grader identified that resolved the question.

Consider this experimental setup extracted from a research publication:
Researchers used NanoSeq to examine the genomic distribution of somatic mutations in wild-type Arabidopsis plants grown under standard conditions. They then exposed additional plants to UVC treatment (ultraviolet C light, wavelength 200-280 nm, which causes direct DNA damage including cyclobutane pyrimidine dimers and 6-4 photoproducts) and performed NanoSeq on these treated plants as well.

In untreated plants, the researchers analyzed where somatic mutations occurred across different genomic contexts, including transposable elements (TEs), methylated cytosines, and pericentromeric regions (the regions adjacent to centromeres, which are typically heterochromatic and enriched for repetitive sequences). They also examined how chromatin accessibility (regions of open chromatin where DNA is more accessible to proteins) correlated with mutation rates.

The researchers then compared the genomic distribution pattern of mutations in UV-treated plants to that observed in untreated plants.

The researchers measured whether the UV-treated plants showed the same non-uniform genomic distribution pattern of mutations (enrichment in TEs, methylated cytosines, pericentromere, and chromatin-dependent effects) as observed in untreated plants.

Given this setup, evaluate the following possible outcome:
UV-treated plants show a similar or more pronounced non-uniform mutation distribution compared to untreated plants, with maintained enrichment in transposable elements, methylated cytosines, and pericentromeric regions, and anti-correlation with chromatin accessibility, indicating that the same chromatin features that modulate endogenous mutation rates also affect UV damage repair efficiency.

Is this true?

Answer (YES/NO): NO